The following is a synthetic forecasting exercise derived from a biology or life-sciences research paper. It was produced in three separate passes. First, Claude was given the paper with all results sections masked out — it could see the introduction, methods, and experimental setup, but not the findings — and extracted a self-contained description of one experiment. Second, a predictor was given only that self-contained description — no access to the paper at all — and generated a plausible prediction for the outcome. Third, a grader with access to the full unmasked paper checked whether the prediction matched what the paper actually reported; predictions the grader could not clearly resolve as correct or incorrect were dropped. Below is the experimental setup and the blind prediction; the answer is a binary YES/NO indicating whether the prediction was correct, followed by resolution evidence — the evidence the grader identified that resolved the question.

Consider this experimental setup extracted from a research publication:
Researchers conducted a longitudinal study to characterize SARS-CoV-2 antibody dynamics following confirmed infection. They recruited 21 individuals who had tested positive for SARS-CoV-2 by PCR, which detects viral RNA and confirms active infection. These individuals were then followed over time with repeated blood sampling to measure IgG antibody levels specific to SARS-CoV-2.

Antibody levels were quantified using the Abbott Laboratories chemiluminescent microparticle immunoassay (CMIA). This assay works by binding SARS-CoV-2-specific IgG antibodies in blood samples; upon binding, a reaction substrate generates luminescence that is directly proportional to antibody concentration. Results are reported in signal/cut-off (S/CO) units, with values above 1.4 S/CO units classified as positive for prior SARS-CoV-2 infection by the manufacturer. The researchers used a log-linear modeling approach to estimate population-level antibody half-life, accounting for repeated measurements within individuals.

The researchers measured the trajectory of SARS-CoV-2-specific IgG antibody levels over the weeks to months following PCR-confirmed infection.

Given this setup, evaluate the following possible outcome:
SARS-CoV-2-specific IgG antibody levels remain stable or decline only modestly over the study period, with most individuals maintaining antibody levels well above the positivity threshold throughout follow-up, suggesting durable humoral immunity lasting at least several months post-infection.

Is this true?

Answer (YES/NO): NO